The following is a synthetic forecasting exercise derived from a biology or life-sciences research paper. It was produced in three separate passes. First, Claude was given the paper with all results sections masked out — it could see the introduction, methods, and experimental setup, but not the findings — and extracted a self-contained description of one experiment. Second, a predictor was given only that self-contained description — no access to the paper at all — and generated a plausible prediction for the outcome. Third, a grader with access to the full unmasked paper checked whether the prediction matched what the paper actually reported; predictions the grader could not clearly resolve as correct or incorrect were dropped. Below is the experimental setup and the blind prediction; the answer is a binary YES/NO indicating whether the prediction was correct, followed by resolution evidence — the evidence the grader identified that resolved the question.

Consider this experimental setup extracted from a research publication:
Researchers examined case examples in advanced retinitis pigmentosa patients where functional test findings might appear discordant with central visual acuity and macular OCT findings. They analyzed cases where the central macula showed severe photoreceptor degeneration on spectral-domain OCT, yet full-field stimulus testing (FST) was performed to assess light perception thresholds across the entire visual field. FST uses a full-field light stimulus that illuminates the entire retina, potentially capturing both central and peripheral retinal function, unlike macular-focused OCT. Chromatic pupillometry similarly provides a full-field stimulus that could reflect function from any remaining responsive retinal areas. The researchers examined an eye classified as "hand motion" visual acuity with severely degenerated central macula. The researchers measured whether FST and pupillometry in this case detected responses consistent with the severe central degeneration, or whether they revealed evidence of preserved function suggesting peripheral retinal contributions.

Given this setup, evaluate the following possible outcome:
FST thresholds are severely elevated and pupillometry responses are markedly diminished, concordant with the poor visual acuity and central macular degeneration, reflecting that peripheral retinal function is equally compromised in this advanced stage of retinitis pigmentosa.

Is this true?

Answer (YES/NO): NO